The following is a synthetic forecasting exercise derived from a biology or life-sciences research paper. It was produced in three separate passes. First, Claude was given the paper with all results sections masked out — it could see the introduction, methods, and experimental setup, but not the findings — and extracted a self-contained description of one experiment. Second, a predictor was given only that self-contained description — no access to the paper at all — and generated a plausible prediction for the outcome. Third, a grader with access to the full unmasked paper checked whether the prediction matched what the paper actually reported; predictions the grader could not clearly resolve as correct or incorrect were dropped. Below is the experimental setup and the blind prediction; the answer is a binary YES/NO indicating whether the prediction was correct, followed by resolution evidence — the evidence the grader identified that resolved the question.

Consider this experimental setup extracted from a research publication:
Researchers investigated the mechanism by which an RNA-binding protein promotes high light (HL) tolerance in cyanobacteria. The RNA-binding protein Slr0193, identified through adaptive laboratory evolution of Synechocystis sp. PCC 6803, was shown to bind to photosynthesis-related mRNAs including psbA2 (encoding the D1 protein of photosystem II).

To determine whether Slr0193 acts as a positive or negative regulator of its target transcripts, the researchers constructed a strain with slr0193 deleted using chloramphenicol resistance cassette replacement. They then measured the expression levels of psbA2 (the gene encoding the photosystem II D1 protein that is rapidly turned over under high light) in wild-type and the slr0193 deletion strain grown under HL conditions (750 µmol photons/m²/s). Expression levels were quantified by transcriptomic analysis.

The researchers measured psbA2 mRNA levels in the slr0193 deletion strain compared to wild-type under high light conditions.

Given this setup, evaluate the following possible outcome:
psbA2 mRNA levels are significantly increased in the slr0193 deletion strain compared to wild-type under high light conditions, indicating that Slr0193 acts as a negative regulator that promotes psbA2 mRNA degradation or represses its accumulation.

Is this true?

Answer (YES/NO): NO